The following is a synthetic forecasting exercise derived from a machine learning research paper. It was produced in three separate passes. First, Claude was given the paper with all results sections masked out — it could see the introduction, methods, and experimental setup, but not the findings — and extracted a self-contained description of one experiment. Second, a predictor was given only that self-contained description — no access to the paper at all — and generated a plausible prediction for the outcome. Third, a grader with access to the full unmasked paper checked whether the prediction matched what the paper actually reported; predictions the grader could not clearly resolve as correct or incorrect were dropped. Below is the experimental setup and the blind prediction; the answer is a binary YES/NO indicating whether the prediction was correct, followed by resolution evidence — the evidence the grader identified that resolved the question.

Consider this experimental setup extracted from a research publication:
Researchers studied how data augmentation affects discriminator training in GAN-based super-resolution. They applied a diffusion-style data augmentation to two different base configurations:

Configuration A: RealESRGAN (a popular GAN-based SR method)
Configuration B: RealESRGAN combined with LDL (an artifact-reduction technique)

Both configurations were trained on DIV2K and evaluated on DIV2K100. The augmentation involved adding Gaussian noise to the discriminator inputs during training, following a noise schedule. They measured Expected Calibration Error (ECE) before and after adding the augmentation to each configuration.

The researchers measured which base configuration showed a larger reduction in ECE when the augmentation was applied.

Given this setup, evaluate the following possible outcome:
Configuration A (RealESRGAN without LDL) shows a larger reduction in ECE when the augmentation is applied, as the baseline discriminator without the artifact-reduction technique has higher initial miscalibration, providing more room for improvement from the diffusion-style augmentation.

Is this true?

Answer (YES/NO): NO